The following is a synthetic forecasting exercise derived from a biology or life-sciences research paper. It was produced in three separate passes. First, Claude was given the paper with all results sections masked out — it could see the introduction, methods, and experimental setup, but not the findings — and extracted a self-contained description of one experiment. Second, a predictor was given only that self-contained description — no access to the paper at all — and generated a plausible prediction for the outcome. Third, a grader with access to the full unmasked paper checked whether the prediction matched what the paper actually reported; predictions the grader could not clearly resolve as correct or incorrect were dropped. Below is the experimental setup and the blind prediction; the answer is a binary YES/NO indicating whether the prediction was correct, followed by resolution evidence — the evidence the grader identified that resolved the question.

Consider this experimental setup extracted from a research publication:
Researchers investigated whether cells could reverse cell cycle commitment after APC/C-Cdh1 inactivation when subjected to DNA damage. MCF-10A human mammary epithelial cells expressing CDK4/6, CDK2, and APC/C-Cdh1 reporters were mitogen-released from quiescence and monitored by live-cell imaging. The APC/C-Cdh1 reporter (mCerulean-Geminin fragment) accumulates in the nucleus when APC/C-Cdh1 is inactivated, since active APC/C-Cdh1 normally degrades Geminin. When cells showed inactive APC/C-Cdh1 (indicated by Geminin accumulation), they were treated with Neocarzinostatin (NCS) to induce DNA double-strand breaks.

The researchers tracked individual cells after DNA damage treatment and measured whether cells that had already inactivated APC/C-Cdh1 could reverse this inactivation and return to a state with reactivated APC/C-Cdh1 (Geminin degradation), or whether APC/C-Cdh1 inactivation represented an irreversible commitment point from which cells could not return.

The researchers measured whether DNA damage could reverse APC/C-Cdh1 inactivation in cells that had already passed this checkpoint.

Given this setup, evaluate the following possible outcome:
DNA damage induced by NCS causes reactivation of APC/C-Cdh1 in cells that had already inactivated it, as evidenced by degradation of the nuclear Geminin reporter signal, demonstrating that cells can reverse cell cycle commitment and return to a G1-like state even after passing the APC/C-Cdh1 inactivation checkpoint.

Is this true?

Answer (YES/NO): YES